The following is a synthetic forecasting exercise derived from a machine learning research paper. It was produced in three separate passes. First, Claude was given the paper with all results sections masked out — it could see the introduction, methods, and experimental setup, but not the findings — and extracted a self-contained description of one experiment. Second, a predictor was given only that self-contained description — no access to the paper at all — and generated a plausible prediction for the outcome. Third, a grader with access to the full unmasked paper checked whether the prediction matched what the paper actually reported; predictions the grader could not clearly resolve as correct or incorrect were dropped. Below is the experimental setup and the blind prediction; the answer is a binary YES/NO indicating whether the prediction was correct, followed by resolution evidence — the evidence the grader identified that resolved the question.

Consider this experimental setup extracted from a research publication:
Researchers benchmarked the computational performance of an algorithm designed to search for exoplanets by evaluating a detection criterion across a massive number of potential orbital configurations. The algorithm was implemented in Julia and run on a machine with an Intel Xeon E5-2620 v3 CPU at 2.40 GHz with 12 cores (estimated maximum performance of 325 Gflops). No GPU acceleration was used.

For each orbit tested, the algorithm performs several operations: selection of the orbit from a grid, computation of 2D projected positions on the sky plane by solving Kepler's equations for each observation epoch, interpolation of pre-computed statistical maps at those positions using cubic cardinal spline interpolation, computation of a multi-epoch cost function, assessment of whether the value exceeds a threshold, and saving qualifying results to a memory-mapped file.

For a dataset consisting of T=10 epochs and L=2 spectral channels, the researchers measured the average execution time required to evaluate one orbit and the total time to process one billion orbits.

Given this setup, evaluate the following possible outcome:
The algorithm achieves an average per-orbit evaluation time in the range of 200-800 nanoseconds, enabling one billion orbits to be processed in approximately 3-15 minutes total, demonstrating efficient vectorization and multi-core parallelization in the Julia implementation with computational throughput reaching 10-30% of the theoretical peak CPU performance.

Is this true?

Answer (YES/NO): NO